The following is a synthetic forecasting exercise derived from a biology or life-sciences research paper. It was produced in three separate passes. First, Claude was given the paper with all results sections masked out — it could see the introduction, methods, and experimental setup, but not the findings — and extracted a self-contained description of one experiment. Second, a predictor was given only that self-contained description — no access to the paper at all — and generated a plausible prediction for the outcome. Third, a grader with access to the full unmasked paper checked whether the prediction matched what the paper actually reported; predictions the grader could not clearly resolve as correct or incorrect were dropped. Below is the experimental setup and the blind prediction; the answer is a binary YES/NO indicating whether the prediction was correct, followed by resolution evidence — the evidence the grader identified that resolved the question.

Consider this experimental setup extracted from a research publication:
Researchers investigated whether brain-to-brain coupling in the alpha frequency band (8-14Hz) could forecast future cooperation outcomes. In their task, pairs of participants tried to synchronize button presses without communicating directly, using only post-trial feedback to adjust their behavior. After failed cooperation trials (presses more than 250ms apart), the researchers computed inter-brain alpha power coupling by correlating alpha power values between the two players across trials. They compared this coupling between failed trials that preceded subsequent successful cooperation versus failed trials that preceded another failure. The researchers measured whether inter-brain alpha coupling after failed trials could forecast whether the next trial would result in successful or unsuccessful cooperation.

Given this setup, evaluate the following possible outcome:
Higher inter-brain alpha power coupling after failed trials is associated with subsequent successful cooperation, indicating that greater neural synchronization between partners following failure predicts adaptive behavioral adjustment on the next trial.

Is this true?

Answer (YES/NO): NO